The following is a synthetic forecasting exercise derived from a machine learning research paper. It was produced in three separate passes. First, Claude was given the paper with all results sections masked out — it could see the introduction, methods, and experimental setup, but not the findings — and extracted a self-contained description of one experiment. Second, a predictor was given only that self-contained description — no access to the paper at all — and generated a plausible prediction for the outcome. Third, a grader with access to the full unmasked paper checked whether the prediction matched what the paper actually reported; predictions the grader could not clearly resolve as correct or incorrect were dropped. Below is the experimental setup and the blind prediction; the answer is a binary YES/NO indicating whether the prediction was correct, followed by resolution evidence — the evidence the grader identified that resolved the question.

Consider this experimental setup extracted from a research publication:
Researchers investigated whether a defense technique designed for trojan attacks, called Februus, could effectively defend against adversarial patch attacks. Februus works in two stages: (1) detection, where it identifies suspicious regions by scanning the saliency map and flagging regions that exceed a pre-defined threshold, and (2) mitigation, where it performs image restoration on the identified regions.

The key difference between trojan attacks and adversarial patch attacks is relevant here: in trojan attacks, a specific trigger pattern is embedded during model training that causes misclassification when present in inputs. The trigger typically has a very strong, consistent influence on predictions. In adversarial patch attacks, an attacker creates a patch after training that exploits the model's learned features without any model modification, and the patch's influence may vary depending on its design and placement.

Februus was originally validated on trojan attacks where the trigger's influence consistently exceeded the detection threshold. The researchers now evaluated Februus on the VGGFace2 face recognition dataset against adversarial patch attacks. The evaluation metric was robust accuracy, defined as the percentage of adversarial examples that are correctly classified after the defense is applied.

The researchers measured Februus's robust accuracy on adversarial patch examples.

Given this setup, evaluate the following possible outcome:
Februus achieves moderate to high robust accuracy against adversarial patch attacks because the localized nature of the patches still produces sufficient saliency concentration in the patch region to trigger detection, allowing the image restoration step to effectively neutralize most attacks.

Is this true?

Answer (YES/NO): NO